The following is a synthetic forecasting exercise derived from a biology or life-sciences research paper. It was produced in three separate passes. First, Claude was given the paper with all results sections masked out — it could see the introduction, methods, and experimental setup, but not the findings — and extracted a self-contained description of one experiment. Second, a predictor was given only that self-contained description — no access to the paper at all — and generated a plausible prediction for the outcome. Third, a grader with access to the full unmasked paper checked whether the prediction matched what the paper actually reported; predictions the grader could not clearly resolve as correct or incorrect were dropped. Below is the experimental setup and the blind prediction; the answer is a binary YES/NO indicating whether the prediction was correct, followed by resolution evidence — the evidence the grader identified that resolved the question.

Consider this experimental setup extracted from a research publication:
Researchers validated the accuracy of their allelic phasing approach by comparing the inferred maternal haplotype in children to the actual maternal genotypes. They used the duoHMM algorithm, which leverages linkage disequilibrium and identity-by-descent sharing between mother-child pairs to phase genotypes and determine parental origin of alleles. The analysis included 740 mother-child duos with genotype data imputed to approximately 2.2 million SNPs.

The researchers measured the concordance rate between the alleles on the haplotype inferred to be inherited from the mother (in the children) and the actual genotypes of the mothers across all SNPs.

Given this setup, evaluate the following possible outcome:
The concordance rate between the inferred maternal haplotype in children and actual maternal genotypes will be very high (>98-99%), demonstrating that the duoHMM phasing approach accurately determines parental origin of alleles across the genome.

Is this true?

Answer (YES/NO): YES